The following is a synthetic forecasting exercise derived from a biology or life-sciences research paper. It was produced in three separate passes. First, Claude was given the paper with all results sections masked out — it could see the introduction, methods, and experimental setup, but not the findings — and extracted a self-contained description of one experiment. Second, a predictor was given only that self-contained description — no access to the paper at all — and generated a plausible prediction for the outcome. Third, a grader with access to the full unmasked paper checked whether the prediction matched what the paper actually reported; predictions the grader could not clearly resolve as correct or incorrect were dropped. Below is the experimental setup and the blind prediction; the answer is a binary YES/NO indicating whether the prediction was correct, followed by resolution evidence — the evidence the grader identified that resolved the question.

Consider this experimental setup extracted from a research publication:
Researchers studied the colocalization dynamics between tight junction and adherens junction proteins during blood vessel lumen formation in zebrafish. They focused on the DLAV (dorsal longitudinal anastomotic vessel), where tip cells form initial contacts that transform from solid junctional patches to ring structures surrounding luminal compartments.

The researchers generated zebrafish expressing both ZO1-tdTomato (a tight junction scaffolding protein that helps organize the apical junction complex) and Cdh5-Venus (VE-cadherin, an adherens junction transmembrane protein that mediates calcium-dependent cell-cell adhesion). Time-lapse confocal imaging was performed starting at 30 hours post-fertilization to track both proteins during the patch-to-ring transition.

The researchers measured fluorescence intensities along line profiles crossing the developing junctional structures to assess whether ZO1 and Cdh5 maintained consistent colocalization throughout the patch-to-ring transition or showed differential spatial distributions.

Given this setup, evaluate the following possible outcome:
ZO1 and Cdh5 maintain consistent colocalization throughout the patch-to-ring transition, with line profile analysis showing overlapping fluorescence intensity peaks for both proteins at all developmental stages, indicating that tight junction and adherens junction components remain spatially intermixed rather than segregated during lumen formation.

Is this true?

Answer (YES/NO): YES